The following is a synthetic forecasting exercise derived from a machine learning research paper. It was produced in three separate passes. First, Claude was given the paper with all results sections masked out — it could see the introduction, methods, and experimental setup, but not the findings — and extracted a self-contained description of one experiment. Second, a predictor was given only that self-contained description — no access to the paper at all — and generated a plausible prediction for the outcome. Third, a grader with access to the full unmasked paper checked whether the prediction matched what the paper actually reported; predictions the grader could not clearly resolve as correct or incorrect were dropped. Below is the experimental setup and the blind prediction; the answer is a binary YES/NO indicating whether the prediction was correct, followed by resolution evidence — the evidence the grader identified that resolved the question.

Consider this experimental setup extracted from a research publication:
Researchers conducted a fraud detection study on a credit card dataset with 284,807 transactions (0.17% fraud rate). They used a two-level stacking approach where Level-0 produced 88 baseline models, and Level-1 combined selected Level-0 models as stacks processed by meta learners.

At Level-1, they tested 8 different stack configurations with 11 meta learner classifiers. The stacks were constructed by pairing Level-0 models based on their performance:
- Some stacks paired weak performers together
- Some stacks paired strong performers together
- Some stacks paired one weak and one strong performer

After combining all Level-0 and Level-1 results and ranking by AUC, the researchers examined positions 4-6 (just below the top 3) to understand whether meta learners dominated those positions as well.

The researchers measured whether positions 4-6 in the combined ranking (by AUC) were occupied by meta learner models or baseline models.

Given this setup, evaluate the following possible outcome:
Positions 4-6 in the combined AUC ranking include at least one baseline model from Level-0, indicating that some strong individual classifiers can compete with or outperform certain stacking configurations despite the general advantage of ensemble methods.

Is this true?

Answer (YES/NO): YES